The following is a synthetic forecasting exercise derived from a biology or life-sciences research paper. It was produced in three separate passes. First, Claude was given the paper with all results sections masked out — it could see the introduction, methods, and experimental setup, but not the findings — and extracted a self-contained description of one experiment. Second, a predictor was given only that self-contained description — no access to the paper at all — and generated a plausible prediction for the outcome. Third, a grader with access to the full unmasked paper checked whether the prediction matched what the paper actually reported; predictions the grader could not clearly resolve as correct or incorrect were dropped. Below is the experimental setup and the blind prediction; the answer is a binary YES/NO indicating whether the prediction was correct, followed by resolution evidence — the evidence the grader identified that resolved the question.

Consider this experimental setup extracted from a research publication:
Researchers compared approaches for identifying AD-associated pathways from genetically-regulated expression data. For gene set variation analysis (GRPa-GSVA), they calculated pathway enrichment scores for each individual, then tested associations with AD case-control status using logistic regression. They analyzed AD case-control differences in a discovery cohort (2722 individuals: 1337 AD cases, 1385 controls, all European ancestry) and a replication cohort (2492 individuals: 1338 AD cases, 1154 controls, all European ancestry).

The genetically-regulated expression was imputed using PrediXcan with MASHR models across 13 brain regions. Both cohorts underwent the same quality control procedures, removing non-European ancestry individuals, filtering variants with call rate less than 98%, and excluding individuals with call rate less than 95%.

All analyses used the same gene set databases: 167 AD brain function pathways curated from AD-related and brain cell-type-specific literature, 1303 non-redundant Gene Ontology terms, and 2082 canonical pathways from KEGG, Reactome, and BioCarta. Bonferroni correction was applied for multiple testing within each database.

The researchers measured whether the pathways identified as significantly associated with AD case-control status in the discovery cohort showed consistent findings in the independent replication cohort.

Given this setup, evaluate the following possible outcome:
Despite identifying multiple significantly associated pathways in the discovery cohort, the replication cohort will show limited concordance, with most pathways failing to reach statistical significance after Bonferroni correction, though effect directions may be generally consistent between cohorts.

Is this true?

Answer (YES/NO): NO